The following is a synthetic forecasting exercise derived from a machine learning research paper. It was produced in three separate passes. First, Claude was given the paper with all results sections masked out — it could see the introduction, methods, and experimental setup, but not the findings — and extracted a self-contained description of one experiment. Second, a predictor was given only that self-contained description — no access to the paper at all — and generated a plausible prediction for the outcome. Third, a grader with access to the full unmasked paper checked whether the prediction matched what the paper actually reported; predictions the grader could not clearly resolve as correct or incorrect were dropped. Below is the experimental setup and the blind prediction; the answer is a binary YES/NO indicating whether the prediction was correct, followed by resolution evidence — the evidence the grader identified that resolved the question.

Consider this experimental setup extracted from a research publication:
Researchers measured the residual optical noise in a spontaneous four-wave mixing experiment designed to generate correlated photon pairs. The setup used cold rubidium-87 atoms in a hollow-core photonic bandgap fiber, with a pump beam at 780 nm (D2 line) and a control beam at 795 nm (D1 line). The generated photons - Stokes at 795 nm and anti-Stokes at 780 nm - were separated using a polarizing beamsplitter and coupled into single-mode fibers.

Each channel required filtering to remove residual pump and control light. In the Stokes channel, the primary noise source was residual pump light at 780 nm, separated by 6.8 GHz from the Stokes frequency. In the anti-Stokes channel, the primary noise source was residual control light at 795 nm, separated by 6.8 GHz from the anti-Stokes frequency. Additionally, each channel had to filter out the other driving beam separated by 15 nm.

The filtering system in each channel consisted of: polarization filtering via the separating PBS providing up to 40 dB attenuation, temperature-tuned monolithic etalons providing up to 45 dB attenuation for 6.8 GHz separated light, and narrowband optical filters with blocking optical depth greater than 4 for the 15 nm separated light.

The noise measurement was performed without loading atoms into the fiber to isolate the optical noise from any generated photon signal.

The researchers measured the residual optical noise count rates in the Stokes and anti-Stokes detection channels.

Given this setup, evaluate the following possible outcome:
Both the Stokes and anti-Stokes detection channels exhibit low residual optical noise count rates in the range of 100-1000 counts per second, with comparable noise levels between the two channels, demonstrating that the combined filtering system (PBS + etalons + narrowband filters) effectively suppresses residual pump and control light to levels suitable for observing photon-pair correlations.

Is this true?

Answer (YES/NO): NO